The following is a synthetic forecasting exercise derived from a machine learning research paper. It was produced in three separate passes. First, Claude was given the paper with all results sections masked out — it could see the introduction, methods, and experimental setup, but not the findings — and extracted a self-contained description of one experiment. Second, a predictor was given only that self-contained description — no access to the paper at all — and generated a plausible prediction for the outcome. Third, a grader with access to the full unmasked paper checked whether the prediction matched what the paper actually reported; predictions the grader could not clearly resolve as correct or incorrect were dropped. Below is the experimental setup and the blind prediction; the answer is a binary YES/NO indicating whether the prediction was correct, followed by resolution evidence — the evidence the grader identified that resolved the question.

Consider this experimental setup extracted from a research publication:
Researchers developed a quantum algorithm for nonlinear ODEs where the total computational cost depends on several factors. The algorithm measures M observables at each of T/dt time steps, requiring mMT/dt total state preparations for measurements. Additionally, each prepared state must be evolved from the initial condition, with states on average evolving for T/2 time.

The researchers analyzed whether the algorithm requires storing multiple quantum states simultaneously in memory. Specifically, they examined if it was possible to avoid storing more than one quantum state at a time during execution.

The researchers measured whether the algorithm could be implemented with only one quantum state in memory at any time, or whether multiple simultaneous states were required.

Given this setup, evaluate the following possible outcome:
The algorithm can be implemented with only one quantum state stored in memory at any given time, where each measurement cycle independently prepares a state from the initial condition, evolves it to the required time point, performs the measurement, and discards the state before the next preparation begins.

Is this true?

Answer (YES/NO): YES